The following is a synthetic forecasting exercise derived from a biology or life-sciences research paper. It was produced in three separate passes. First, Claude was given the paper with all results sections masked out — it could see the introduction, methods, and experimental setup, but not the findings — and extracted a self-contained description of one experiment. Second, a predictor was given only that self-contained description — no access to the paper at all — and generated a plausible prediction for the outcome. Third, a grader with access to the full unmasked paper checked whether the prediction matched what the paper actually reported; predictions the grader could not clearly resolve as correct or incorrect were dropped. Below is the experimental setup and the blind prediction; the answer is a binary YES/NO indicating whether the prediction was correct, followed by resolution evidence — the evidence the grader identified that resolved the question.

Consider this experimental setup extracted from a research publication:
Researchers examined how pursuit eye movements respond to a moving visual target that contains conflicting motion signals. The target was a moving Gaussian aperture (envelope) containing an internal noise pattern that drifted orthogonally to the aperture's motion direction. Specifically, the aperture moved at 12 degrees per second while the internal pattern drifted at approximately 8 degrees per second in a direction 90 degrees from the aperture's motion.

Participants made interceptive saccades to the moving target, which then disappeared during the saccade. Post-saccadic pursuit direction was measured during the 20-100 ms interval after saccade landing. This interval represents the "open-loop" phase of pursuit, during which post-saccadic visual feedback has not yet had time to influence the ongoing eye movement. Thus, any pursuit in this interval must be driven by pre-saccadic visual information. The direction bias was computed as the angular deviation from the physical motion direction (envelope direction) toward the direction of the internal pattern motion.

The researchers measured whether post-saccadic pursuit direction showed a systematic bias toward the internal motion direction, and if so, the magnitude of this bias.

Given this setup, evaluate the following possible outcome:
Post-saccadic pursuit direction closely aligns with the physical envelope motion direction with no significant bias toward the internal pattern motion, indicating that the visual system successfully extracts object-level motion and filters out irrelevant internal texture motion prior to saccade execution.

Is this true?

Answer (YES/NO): NO